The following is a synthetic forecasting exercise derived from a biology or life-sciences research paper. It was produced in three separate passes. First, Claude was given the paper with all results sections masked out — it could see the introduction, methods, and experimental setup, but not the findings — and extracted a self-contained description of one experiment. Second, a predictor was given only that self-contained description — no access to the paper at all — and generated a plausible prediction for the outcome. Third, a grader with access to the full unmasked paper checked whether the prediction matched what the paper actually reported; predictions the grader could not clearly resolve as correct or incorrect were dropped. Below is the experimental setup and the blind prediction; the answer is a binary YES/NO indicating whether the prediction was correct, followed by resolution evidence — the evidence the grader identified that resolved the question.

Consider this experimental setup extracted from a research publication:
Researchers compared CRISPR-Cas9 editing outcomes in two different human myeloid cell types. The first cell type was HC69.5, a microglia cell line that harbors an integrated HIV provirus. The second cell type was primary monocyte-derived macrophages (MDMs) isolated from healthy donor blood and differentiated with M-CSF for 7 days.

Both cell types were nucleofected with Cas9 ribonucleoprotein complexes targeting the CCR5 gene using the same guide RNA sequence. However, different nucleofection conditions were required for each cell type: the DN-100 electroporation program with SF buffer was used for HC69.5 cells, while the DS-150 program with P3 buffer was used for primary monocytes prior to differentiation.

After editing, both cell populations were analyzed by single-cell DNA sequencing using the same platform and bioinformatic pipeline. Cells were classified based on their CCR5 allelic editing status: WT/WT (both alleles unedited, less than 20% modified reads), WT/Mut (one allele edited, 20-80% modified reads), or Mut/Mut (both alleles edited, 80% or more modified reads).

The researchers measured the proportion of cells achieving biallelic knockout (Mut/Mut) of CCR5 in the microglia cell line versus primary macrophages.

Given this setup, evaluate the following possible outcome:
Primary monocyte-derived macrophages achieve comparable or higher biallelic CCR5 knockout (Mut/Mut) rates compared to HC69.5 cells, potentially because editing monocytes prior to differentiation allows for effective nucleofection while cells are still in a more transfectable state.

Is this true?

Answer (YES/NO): NO